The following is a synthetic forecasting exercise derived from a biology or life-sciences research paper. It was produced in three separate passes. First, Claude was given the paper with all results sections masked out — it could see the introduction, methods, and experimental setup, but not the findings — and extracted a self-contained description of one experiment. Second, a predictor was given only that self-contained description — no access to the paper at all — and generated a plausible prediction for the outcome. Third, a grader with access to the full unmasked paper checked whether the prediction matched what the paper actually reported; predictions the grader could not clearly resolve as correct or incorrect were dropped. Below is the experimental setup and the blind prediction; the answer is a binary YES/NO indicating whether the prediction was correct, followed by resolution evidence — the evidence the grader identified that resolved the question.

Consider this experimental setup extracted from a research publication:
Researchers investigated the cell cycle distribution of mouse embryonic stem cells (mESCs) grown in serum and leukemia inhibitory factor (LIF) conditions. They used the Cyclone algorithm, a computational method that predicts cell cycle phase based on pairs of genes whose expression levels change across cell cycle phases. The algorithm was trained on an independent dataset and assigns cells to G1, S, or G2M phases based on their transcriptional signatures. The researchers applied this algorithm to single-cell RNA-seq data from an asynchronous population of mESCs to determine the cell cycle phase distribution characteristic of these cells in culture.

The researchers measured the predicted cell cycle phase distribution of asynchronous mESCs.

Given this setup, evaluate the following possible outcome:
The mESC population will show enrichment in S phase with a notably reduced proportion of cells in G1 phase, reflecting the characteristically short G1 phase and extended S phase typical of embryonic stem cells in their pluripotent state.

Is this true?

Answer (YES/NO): YES